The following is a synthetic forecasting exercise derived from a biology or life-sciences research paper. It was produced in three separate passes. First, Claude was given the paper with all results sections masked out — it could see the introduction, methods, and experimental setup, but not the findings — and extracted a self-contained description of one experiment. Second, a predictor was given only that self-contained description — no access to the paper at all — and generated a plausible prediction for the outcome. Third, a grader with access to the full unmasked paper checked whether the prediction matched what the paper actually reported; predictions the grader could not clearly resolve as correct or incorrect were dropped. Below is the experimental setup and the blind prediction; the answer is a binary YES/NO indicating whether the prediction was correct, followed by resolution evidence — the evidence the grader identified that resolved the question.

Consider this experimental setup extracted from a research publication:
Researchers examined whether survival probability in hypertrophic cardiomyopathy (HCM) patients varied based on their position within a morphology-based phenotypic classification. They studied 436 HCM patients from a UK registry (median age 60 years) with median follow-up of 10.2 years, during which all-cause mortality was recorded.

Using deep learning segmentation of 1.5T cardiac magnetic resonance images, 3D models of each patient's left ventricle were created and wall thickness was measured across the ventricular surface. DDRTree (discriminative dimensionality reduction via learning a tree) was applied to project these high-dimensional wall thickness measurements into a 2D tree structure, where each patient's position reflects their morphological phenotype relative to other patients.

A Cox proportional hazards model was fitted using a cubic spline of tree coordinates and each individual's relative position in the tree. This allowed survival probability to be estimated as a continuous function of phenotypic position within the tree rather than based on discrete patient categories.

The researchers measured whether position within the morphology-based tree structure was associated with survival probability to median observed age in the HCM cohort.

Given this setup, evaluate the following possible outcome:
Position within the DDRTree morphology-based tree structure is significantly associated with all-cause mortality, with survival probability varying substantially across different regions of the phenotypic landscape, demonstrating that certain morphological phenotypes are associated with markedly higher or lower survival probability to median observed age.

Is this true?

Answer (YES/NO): YES